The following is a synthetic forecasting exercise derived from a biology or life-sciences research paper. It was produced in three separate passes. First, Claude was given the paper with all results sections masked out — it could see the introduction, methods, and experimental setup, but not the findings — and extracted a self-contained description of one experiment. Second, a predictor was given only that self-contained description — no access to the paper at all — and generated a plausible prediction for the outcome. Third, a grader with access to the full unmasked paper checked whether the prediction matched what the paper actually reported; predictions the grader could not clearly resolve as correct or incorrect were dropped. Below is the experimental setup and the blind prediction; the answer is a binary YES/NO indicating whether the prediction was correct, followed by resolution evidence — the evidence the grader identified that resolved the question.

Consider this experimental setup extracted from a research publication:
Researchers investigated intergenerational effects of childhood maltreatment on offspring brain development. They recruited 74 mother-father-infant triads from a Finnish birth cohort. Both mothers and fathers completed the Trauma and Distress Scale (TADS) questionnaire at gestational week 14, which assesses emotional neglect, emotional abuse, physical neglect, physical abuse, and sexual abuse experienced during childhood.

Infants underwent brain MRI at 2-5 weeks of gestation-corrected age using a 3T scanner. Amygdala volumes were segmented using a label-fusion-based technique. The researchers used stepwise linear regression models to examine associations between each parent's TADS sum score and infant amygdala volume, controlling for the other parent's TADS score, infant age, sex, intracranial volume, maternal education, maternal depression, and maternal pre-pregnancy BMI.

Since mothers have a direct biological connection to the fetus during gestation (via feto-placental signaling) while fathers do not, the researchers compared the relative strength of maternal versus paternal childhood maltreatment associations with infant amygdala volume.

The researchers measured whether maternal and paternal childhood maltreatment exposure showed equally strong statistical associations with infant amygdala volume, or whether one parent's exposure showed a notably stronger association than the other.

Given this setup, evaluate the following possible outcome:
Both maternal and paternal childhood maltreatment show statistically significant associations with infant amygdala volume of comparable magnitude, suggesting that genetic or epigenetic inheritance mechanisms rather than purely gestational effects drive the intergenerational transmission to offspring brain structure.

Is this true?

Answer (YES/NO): NO